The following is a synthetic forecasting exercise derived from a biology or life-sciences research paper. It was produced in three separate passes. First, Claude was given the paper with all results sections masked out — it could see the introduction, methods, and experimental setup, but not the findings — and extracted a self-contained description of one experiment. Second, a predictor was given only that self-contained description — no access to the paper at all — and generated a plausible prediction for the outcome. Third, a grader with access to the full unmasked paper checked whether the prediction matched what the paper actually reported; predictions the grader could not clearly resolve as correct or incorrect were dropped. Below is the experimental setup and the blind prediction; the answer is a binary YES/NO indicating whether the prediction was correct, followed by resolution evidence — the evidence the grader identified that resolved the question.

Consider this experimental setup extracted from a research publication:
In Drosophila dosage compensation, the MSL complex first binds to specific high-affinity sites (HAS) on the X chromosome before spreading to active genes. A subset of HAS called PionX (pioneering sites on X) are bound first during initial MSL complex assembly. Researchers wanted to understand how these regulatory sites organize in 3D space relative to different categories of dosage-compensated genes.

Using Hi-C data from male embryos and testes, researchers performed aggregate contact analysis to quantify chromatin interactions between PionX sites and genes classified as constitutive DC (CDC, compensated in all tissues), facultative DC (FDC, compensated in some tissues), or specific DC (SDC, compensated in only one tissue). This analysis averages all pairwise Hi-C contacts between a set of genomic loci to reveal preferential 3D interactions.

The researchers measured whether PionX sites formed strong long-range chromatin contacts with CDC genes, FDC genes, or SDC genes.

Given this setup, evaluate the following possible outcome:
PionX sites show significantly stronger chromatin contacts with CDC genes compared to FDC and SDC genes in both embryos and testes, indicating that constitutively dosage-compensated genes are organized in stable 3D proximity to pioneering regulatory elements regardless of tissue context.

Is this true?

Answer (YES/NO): NO